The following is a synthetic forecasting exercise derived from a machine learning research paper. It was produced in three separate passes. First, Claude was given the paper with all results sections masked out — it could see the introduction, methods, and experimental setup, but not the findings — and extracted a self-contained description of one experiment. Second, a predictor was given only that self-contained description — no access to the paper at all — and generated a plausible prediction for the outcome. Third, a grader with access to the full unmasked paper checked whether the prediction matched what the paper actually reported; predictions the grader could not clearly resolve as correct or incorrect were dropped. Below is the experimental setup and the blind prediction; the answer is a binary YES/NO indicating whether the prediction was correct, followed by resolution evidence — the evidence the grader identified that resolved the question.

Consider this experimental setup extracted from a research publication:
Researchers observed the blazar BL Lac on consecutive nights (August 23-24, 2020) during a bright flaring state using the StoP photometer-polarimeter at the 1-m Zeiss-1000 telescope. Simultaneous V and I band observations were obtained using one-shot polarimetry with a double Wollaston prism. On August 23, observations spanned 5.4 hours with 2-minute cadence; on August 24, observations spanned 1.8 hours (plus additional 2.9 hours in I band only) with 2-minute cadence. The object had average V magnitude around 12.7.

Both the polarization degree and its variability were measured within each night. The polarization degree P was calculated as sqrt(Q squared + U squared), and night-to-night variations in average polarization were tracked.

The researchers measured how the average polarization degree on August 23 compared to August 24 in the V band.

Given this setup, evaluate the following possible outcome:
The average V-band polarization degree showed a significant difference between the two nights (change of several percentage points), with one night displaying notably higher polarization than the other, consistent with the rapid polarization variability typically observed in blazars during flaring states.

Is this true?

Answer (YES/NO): YES